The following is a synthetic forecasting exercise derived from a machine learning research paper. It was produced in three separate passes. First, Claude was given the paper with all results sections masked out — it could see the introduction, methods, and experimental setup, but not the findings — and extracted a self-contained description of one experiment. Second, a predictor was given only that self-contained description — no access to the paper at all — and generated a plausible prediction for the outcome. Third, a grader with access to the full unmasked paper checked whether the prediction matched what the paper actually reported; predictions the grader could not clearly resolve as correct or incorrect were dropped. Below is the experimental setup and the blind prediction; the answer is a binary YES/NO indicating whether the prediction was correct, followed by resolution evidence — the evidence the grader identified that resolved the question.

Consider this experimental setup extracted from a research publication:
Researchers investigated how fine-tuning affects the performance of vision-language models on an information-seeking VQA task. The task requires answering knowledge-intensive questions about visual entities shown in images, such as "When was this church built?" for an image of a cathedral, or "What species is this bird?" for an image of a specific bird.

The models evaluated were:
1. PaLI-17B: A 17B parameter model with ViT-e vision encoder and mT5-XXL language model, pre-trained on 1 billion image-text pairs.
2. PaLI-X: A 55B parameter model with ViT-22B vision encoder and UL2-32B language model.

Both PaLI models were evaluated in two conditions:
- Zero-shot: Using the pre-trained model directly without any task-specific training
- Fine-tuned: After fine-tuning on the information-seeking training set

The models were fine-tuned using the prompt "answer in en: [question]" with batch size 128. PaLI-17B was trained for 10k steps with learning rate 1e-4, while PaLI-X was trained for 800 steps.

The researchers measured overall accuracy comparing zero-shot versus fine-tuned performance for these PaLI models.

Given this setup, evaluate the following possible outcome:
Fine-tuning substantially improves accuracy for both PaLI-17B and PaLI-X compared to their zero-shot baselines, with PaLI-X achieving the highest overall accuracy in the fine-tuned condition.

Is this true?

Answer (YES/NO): YES